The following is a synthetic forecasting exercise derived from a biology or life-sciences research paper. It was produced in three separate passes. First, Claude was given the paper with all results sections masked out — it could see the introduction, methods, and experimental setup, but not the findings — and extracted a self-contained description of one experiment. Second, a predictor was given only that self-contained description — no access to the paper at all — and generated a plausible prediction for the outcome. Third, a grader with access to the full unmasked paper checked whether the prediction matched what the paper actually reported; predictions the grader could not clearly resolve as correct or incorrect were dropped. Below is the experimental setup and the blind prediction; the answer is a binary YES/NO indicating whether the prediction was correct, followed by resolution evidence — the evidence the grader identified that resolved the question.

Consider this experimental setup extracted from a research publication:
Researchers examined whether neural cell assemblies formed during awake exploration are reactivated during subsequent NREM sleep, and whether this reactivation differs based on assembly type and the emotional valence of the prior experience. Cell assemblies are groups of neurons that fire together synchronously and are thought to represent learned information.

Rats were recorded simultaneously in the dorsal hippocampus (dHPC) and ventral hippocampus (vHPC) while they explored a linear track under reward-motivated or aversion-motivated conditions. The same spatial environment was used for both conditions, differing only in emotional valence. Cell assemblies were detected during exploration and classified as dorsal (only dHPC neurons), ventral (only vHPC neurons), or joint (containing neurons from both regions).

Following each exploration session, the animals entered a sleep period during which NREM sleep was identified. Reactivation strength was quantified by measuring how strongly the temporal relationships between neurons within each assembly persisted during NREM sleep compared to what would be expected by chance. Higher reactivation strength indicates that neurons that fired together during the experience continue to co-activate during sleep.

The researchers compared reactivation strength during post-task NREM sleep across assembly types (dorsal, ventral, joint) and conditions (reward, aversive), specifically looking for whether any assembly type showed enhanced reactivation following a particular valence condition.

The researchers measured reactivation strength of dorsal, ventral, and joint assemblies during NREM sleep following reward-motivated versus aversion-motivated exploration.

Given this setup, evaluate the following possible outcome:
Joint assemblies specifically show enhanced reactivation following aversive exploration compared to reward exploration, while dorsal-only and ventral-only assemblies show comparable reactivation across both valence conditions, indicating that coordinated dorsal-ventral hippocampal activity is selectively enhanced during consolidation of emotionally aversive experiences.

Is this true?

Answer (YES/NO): YES